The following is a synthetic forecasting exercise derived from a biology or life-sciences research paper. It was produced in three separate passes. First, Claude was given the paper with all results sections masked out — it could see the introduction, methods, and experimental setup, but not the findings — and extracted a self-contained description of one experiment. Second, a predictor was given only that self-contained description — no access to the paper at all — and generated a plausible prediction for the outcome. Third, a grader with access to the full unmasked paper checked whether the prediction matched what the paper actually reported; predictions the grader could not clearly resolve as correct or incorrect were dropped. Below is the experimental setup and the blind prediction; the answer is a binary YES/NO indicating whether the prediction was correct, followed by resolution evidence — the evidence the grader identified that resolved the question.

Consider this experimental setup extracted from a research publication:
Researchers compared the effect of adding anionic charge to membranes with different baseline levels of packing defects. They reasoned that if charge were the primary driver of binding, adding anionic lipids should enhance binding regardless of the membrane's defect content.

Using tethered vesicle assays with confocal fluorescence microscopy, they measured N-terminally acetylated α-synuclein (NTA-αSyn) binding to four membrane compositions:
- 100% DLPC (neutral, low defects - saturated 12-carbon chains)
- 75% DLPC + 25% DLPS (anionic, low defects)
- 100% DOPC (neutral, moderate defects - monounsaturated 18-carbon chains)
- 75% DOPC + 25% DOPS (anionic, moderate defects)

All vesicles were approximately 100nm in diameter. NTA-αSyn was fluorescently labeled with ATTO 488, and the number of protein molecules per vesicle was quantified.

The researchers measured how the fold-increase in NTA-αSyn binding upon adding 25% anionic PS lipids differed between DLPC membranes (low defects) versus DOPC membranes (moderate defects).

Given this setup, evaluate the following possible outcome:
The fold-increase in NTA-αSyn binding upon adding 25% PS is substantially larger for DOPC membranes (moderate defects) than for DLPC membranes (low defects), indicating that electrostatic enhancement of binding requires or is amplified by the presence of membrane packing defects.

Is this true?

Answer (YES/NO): YES